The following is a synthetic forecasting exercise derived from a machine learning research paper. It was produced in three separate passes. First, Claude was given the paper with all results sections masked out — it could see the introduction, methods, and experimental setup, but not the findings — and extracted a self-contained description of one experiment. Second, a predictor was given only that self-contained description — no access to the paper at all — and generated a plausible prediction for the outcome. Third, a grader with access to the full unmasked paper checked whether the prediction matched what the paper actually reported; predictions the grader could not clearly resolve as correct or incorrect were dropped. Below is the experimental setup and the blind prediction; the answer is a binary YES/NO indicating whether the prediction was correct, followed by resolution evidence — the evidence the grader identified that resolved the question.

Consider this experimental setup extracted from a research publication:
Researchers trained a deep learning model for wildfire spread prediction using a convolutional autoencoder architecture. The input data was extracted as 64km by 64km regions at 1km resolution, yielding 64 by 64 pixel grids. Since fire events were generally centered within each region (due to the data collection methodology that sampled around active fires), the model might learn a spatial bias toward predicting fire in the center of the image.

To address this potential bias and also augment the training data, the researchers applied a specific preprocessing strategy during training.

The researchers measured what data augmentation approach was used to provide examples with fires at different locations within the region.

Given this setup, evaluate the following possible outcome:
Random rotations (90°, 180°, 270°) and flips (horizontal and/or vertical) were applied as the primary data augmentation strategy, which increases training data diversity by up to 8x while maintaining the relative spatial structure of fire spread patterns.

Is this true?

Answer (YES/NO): NO